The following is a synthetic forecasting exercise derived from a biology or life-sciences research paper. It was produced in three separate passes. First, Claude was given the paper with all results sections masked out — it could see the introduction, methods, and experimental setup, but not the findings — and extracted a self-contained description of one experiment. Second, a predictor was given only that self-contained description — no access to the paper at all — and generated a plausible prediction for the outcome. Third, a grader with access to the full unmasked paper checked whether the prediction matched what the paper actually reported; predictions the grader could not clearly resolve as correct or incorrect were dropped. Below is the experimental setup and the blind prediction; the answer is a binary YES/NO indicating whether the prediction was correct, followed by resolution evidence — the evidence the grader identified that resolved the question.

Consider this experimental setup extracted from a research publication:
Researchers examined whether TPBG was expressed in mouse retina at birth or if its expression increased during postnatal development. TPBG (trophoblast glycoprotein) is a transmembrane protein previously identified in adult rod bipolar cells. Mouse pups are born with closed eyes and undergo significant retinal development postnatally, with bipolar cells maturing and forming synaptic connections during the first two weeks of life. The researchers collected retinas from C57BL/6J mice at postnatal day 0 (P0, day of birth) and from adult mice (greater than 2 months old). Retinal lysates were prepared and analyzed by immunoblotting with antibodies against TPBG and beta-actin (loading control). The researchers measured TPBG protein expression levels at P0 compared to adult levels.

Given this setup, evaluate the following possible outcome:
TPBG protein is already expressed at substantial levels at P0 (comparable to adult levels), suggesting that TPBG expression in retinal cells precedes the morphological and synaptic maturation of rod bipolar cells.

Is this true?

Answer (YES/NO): NO